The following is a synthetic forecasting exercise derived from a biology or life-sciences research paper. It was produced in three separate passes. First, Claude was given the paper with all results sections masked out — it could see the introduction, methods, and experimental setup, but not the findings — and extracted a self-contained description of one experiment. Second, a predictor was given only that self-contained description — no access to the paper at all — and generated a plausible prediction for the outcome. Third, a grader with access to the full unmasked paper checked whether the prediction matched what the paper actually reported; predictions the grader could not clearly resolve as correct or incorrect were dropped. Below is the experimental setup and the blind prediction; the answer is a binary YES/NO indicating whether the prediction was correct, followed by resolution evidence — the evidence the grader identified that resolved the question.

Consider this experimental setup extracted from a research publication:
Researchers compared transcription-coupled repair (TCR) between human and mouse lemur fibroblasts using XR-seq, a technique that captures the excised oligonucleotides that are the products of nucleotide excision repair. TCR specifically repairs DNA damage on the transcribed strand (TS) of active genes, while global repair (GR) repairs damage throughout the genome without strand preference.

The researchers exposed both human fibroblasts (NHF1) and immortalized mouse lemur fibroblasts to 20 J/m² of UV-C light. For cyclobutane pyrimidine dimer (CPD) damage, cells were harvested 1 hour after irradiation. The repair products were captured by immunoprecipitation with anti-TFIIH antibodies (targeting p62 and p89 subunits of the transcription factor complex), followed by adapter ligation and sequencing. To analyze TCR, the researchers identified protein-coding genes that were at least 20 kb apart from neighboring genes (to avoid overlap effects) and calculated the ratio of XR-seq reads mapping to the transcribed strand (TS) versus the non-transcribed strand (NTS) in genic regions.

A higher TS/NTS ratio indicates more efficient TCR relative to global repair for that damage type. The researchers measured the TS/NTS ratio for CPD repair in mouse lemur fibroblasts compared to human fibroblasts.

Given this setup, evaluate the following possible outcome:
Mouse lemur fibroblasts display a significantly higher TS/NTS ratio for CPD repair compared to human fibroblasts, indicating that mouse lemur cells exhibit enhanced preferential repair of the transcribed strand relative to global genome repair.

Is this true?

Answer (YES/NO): YES